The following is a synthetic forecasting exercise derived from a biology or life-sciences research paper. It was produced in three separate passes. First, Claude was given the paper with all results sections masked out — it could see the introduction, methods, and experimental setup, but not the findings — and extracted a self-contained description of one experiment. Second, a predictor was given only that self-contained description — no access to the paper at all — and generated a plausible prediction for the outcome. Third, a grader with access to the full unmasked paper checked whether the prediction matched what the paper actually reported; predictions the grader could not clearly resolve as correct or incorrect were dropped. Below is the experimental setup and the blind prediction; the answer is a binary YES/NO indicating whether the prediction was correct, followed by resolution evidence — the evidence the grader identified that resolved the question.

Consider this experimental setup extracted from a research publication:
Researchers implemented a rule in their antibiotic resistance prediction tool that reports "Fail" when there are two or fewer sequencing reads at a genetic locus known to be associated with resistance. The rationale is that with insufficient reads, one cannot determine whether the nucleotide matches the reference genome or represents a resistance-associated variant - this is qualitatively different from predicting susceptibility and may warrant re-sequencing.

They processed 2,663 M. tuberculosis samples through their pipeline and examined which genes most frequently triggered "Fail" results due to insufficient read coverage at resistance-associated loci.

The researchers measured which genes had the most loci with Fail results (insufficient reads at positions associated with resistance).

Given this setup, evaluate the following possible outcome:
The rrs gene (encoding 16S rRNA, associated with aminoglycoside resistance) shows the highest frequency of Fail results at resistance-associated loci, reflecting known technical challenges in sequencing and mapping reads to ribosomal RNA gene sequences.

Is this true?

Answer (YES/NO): YES